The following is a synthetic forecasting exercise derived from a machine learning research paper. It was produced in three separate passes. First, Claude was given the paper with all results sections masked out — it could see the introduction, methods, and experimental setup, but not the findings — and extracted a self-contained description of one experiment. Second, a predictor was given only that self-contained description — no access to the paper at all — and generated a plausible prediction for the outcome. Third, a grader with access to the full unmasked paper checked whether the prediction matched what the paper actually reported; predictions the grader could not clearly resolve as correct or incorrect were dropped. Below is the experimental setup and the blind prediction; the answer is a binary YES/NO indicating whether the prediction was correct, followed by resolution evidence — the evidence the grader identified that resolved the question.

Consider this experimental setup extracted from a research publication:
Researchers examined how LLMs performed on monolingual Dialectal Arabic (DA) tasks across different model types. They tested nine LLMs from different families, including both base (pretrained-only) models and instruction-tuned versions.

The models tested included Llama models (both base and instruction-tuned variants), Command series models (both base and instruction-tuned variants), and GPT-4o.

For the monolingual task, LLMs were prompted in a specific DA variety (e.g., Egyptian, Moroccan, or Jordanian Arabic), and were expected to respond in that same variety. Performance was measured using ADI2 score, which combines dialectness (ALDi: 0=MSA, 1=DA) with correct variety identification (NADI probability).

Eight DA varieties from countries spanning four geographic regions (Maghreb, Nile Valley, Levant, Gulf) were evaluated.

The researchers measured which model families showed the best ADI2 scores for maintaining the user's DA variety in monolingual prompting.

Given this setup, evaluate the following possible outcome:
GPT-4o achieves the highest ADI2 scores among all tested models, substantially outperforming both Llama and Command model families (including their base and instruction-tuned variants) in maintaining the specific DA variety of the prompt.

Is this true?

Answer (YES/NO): NO